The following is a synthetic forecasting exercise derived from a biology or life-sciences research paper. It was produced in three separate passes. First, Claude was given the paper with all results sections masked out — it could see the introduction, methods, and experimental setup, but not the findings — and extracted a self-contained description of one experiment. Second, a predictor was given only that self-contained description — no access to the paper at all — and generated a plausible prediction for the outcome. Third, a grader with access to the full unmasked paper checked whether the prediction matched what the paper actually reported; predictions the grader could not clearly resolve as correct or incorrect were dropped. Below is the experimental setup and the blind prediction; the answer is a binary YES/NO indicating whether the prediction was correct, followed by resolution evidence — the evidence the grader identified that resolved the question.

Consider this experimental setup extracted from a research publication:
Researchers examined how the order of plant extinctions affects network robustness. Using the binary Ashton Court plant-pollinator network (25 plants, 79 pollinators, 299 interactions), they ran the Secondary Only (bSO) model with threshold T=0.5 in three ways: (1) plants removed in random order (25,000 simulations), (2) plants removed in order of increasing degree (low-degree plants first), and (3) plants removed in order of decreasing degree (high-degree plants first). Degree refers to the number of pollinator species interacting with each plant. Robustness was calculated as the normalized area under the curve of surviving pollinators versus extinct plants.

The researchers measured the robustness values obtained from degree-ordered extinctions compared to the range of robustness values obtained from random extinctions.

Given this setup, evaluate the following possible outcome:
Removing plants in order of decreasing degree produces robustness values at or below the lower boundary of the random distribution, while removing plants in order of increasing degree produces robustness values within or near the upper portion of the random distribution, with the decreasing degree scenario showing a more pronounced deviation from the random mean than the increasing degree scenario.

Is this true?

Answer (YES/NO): NO